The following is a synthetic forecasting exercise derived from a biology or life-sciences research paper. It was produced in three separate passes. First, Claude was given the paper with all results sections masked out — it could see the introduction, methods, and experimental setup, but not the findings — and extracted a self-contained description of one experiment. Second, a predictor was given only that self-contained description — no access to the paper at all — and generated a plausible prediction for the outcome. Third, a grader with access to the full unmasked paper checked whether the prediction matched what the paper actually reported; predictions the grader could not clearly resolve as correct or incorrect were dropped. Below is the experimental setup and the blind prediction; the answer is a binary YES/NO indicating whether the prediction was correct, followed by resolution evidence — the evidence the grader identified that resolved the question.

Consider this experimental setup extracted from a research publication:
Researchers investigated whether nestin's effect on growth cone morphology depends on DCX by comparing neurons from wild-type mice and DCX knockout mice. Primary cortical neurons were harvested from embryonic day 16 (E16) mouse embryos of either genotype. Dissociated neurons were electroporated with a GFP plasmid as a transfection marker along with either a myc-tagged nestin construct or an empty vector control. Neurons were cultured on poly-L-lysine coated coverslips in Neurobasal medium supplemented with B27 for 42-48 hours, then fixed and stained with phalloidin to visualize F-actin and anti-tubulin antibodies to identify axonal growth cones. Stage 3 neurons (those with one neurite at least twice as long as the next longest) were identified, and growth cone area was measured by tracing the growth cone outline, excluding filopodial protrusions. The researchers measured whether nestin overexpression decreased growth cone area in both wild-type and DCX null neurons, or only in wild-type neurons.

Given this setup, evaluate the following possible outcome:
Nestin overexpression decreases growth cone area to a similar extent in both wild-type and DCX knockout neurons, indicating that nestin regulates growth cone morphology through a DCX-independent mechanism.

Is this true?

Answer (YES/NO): NO